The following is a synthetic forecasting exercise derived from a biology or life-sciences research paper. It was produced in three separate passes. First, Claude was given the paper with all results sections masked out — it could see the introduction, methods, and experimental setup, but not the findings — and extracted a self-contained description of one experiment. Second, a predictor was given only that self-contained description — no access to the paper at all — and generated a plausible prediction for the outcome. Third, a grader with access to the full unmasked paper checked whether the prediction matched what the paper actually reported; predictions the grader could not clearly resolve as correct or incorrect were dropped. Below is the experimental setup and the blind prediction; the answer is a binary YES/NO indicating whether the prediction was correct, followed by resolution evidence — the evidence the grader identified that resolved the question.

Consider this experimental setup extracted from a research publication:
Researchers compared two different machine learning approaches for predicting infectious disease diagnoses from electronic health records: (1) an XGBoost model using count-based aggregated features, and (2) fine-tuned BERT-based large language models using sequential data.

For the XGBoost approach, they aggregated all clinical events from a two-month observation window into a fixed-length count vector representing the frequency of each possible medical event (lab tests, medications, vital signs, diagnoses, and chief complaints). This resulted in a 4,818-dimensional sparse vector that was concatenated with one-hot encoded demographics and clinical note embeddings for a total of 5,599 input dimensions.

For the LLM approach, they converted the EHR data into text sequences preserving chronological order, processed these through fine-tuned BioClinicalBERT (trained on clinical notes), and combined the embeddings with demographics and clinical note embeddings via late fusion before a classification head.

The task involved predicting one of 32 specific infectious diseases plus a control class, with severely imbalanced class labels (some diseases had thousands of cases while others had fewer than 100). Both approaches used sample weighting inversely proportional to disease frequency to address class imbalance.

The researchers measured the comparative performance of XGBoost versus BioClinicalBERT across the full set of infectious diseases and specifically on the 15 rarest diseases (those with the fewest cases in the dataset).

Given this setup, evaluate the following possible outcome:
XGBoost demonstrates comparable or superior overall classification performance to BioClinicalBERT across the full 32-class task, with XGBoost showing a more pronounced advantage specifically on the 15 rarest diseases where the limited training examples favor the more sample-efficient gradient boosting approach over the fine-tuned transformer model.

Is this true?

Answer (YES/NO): NO